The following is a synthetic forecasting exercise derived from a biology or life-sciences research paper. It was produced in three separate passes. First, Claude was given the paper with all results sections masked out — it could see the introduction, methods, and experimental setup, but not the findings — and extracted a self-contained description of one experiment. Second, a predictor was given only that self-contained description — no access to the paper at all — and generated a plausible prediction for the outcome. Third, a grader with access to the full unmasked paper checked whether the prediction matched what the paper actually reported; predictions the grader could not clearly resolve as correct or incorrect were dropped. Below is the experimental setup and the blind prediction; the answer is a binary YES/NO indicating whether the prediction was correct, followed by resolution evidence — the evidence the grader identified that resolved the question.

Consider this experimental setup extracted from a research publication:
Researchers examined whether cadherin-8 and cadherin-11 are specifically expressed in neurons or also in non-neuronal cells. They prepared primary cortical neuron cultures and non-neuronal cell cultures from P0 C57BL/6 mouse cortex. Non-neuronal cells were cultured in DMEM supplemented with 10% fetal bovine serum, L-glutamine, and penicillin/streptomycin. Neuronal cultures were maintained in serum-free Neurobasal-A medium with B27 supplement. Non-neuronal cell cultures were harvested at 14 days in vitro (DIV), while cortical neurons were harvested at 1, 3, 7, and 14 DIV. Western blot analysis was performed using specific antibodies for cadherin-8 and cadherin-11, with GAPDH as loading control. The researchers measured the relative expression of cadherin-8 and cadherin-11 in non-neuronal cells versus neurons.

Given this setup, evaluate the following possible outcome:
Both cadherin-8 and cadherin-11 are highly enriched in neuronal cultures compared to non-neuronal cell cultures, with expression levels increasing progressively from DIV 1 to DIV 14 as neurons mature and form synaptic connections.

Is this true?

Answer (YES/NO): NO